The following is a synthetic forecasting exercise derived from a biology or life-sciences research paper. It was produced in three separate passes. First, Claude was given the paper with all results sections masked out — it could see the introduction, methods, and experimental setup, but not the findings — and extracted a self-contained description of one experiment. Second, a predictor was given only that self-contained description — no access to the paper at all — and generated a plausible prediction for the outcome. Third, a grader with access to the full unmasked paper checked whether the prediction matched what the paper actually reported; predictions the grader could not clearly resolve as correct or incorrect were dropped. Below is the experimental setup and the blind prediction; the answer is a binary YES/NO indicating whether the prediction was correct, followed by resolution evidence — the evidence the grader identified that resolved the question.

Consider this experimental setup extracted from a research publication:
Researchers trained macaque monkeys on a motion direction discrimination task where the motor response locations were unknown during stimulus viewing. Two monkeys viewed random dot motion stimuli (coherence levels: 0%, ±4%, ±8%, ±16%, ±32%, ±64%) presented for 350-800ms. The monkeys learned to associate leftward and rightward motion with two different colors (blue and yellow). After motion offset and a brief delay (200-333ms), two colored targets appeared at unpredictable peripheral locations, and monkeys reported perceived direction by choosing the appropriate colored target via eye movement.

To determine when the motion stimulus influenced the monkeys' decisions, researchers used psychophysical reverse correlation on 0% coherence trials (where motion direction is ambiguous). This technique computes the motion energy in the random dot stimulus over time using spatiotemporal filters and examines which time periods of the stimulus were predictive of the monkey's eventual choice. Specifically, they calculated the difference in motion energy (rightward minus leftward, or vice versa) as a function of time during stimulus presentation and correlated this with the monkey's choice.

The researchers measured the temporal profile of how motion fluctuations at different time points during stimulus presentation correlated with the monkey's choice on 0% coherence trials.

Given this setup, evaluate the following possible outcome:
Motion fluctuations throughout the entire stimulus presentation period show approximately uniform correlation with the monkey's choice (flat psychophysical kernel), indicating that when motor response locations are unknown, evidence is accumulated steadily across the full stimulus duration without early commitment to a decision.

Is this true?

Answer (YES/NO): NO